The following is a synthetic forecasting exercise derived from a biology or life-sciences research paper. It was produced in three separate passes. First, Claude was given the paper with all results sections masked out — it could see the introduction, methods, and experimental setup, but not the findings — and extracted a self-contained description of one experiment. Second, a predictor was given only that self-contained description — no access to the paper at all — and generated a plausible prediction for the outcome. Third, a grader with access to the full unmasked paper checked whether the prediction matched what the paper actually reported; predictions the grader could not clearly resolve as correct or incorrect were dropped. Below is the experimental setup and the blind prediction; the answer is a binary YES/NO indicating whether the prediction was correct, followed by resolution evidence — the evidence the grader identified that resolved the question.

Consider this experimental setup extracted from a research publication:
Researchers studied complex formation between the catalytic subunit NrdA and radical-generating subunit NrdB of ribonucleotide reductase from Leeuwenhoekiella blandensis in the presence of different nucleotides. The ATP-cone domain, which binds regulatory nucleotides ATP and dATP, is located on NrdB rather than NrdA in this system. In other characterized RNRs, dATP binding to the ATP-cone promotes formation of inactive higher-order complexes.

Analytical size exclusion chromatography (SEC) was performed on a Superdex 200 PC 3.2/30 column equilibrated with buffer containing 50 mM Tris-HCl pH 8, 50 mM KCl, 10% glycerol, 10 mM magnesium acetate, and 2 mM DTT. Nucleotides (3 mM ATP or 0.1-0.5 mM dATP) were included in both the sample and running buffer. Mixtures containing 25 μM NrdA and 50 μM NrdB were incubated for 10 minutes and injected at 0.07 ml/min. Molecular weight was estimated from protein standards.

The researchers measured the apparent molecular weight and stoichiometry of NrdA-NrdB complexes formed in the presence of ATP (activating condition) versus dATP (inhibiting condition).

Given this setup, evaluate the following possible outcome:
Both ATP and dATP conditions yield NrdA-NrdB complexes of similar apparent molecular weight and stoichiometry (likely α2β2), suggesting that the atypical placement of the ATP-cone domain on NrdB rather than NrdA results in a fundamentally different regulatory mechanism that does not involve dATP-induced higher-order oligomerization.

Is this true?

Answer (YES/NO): NO